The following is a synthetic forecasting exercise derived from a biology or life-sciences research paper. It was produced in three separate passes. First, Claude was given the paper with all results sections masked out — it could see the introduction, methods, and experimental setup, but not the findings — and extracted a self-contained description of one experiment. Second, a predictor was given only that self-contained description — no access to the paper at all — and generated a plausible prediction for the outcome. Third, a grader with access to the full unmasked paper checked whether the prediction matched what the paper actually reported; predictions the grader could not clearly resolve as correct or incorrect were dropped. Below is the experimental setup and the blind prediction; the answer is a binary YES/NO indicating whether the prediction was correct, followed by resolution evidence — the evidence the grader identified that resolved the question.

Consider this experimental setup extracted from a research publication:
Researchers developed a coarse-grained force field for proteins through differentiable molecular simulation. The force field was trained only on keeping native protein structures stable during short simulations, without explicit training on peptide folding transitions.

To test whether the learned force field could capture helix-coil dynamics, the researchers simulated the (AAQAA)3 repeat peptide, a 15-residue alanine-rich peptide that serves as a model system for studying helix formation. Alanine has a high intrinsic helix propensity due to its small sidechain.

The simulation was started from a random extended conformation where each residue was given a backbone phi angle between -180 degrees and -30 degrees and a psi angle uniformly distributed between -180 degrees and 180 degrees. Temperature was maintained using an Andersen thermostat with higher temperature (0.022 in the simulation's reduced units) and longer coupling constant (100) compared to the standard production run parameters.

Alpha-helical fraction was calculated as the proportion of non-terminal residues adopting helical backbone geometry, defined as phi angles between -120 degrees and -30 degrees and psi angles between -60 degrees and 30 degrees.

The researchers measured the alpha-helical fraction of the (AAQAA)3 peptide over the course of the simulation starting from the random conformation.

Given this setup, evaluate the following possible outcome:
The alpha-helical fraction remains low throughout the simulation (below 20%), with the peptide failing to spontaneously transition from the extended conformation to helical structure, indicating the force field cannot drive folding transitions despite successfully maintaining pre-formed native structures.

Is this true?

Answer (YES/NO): NO